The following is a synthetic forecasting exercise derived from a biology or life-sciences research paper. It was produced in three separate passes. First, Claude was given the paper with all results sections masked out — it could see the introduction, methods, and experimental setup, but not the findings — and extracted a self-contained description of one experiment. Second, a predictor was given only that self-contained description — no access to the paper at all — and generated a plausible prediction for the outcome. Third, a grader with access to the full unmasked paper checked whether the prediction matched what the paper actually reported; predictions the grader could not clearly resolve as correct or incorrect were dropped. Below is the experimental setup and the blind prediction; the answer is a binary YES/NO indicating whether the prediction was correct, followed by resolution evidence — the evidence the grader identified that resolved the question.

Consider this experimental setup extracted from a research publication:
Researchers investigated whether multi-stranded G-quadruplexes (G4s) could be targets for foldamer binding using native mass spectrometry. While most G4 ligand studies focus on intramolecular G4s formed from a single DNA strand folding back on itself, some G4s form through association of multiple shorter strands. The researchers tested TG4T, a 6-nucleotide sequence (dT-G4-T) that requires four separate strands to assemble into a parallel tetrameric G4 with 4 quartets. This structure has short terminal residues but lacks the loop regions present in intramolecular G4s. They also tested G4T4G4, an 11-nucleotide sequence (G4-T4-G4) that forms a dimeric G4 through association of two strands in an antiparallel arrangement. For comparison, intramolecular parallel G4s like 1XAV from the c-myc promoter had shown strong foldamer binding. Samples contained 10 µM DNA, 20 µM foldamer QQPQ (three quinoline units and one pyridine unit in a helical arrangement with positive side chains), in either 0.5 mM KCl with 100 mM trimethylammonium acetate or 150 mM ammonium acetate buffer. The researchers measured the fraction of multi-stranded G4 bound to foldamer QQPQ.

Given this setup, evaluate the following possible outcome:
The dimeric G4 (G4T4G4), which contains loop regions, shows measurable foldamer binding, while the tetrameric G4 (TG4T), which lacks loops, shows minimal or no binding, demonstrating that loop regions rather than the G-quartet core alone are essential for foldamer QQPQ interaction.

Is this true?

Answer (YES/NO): NO